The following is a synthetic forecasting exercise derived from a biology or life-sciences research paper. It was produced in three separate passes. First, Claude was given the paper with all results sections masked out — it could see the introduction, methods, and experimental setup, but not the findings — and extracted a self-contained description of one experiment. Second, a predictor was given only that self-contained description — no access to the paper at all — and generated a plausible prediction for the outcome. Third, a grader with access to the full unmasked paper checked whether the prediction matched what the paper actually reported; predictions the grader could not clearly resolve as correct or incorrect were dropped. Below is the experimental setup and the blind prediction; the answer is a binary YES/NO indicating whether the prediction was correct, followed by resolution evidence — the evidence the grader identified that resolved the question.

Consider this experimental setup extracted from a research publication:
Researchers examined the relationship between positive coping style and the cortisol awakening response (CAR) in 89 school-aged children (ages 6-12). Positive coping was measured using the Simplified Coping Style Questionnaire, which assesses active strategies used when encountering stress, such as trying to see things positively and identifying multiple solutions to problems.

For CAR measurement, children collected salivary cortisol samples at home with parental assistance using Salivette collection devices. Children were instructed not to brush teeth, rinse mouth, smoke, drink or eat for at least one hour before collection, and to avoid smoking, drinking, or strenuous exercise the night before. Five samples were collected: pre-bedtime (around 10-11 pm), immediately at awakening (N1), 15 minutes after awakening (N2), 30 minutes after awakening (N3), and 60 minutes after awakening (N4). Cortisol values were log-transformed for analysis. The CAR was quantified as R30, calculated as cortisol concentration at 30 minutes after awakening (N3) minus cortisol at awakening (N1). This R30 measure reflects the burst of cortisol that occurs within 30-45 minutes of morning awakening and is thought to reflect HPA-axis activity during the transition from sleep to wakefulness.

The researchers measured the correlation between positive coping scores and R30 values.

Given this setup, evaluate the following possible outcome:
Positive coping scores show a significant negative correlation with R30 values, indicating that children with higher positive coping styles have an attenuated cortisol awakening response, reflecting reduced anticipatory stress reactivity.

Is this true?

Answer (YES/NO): NO